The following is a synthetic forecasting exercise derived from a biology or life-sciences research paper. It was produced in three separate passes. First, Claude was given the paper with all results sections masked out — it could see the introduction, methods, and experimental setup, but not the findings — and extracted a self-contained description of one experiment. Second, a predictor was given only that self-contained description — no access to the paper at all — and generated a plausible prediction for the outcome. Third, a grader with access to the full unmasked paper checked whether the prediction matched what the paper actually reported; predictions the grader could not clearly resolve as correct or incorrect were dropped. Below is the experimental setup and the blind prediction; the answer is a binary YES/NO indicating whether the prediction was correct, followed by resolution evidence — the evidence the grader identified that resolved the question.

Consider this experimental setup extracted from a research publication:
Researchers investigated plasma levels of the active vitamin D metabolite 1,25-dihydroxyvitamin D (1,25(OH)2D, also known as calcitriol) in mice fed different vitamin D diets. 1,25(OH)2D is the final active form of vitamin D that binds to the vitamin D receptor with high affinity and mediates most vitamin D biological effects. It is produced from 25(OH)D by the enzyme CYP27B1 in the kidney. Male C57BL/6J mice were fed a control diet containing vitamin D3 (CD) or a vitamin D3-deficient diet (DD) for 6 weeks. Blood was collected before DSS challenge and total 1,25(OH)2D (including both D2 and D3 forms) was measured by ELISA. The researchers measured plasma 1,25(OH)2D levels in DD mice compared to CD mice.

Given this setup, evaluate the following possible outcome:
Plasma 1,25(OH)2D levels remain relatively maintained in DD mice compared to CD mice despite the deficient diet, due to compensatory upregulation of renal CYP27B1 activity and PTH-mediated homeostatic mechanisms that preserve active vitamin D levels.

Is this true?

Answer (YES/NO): NO